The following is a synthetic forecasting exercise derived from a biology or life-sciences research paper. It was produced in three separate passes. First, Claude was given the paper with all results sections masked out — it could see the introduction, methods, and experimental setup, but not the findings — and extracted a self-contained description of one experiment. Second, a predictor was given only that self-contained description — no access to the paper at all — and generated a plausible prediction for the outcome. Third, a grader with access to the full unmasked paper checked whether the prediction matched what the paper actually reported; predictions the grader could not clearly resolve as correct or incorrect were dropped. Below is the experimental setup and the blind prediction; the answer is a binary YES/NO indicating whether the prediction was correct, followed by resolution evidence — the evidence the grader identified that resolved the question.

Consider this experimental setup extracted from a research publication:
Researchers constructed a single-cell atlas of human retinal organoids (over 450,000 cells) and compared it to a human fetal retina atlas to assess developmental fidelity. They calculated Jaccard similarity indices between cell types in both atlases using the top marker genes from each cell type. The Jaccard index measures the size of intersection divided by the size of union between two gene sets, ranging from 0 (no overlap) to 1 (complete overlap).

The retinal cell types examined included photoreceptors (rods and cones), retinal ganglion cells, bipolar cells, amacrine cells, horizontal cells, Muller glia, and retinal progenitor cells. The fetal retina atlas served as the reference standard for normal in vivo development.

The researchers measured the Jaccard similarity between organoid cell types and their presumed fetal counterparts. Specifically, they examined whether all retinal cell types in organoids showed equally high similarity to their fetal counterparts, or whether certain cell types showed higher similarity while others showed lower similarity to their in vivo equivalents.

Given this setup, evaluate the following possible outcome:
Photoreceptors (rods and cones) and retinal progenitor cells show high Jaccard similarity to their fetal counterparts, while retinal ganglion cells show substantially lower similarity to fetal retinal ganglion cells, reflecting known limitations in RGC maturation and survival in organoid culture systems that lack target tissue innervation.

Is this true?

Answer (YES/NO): NO